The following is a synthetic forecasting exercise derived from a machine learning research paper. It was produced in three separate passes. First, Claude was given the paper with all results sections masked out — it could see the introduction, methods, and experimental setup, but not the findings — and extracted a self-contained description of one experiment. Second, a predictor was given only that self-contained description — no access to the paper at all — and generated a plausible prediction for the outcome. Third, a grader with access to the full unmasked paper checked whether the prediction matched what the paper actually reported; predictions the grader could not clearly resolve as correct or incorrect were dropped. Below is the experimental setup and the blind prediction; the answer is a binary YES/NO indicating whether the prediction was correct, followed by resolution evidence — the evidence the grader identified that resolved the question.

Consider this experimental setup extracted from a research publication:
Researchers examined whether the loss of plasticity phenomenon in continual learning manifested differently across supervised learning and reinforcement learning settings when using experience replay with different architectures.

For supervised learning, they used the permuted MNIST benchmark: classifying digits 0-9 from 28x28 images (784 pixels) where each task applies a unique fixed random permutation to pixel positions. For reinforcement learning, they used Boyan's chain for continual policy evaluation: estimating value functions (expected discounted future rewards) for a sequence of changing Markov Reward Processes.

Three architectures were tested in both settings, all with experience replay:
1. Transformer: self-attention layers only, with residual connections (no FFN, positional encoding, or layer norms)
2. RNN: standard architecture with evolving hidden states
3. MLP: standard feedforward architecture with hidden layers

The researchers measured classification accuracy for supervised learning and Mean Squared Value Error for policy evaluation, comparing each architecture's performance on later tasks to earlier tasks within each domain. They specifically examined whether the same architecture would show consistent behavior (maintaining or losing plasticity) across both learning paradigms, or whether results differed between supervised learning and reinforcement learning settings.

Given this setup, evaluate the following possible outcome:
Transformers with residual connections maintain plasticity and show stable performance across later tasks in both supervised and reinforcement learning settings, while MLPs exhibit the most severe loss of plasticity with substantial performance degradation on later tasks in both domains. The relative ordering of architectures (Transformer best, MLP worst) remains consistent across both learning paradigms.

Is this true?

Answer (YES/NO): NO